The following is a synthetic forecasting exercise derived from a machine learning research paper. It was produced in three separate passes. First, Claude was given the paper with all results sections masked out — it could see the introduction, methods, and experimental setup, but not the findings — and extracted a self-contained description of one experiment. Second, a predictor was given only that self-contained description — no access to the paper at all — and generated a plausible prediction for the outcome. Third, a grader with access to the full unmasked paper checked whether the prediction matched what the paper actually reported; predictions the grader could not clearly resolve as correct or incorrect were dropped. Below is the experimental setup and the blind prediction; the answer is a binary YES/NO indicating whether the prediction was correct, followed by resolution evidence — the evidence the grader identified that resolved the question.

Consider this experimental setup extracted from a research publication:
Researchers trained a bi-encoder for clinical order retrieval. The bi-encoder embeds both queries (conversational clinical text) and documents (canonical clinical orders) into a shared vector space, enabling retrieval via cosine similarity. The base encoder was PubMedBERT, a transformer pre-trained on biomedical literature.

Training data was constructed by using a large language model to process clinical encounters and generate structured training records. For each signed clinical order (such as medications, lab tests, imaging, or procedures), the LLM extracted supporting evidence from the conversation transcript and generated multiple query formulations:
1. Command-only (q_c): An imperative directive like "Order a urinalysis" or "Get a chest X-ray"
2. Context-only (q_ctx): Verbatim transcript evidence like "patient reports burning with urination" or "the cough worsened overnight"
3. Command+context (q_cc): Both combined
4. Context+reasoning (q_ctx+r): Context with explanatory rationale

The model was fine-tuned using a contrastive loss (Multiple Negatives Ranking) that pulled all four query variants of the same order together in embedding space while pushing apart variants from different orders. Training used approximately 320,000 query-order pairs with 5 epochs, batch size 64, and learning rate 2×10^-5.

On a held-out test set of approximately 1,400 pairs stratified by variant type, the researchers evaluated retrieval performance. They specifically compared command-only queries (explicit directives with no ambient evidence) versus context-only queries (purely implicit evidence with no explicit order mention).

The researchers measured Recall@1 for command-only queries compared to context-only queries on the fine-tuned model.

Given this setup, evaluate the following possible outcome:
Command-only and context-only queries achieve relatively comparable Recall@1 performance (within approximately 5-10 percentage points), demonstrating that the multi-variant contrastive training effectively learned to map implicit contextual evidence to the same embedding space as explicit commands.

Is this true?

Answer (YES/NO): YES